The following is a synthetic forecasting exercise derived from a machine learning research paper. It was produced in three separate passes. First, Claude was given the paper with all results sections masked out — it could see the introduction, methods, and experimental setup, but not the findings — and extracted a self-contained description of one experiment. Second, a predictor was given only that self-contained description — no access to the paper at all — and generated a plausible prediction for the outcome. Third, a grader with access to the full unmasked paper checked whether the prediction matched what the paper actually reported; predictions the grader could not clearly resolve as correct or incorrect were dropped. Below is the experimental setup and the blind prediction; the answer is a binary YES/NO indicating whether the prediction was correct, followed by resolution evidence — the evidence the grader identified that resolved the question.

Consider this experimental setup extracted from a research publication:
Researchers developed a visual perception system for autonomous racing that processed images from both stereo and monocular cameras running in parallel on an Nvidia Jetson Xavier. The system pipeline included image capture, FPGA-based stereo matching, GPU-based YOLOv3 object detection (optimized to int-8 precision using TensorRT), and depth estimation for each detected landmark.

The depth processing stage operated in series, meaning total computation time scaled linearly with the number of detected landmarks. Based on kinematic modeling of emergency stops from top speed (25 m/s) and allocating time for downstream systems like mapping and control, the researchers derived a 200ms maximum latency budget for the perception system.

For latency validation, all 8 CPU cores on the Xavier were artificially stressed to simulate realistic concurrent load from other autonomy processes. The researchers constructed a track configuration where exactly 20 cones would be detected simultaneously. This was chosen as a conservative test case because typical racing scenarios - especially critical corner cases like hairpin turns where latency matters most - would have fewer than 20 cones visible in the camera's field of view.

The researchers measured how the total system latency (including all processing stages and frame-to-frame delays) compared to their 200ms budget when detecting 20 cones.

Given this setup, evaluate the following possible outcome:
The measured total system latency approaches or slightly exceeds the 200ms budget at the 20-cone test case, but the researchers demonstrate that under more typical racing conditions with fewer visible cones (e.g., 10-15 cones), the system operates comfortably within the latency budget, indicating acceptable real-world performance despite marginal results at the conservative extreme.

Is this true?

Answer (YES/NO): NO